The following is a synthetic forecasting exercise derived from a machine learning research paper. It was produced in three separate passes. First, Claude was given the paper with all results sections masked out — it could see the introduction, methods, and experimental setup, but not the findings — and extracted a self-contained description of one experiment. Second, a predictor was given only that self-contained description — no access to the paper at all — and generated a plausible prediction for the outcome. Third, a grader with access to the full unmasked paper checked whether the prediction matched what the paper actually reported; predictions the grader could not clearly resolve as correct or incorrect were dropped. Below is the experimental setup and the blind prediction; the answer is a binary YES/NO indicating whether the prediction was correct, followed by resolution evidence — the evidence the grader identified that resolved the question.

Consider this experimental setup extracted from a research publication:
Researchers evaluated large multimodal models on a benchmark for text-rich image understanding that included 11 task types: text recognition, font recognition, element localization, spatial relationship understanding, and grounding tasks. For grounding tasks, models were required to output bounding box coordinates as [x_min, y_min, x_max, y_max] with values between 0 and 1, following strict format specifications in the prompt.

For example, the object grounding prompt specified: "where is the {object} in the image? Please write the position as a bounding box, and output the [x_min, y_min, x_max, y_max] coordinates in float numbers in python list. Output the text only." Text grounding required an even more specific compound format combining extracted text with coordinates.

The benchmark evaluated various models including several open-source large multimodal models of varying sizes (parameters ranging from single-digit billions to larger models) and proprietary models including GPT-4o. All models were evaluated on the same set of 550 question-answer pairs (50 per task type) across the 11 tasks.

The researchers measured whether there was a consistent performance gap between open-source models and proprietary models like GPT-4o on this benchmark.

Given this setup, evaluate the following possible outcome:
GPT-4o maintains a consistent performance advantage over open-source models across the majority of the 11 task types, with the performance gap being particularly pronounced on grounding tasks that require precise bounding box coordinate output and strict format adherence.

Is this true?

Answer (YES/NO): NO